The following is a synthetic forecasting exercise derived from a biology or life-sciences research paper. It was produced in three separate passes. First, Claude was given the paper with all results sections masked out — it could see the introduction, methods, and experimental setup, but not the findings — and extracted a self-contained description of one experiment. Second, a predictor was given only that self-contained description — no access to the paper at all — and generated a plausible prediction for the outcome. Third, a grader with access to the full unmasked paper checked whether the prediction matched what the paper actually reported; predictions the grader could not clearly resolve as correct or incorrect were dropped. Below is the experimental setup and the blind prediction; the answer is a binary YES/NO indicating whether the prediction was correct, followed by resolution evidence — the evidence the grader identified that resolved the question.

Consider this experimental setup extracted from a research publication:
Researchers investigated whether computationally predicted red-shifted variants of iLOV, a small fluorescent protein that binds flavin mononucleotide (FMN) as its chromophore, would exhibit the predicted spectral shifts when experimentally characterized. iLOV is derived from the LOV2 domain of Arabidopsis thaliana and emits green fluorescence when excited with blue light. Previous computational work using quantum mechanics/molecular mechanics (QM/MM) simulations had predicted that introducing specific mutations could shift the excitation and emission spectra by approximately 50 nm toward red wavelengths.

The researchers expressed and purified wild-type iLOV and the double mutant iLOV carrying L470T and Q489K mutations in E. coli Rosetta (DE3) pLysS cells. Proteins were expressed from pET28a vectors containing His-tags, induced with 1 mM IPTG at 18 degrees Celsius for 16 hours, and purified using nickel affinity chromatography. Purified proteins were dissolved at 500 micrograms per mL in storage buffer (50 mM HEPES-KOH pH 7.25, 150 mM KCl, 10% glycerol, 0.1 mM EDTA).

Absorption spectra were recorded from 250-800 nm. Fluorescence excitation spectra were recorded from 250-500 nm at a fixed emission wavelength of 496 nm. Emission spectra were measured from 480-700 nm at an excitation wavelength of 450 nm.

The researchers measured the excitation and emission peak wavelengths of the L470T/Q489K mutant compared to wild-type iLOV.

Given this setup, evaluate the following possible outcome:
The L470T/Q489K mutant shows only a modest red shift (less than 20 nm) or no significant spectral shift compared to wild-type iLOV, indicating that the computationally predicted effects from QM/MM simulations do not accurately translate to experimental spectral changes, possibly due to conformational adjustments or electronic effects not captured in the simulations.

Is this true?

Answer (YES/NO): NO